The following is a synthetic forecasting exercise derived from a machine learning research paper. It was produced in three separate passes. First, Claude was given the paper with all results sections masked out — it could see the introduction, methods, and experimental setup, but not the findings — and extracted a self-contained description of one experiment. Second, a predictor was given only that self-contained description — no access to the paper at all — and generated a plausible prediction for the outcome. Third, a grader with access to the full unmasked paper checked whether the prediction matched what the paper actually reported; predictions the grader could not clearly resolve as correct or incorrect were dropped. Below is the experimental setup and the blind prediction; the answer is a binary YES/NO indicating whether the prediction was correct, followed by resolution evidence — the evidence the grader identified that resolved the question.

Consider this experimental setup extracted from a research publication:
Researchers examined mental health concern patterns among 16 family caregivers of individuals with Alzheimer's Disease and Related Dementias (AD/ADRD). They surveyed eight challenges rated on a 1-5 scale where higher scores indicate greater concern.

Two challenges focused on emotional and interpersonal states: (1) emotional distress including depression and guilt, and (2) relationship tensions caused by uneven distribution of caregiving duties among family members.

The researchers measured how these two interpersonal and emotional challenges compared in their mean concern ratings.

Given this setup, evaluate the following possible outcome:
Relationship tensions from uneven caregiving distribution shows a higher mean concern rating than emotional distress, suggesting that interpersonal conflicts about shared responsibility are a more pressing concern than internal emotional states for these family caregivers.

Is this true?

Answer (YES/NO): NO